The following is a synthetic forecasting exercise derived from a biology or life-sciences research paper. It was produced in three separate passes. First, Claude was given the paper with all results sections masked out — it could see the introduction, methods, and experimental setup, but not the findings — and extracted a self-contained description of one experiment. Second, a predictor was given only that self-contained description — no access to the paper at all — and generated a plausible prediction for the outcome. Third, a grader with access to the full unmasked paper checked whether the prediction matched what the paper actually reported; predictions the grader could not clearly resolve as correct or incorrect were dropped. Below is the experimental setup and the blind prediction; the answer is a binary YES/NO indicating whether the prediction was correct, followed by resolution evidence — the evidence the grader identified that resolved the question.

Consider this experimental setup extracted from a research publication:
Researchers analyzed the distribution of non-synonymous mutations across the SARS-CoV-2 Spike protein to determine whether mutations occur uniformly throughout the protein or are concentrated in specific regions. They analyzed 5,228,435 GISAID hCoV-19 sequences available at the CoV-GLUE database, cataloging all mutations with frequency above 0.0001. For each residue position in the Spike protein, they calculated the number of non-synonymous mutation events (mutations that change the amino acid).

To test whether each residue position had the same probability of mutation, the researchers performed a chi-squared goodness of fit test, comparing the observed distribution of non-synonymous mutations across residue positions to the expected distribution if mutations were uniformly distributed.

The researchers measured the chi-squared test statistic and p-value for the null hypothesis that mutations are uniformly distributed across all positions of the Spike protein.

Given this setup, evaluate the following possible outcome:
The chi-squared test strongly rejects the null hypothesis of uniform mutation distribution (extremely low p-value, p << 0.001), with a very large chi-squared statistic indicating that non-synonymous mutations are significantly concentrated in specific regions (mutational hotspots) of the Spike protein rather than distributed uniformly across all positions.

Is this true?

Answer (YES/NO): YES